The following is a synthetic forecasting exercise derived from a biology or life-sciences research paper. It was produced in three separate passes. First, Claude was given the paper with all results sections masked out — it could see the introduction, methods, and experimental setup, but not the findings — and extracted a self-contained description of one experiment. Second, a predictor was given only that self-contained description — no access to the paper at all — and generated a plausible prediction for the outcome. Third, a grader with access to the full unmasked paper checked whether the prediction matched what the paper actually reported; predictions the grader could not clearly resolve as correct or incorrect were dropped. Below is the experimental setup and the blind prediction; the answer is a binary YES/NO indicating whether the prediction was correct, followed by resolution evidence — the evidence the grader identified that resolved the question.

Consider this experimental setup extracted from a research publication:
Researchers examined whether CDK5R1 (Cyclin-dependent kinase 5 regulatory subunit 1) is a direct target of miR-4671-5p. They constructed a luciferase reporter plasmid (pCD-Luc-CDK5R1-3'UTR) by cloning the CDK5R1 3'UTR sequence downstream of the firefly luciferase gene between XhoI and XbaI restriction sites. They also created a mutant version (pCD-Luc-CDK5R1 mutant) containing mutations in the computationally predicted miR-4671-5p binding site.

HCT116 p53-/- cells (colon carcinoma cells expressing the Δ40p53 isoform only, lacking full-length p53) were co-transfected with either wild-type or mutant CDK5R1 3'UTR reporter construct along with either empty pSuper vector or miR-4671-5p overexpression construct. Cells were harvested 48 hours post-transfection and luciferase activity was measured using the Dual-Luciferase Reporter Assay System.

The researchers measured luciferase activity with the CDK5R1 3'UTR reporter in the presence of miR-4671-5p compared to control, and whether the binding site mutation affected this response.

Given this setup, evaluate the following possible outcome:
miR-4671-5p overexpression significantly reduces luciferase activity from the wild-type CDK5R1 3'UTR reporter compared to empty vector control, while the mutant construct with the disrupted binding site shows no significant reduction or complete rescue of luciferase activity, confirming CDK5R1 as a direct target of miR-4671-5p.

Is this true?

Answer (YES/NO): YES